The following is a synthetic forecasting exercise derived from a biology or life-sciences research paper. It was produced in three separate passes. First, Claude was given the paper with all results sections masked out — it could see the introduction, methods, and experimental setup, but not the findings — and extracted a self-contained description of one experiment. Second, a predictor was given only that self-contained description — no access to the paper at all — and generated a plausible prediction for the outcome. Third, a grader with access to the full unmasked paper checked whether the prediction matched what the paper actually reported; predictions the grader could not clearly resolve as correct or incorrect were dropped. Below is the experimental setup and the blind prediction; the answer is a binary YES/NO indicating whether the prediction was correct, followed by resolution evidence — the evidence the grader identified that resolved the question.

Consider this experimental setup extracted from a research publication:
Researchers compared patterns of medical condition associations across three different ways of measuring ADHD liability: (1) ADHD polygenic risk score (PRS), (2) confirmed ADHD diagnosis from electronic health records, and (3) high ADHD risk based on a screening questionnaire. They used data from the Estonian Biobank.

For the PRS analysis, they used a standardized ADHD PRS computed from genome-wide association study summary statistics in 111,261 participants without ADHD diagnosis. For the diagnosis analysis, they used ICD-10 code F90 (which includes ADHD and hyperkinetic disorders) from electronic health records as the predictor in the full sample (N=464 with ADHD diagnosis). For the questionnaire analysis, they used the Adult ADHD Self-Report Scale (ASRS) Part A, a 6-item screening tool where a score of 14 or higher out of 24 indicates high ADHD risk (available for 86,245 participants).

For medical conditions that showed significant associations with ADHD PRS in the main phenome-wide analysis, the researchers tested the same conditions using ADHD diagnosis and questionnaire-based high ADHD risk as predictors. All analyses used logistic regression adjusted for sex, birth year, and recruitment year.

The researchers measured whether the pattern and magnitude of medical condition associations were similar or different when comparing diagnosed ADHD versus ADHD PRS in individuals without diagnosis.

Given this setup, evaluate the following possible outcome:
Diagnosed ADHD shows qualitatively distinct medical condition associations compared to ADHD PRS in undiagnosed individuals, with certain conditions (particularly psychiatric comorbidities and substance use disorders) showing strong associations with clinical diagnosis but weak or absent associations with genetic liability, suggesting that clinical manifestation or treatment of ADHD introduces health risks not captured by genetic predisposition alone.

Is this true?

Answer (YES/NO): NO